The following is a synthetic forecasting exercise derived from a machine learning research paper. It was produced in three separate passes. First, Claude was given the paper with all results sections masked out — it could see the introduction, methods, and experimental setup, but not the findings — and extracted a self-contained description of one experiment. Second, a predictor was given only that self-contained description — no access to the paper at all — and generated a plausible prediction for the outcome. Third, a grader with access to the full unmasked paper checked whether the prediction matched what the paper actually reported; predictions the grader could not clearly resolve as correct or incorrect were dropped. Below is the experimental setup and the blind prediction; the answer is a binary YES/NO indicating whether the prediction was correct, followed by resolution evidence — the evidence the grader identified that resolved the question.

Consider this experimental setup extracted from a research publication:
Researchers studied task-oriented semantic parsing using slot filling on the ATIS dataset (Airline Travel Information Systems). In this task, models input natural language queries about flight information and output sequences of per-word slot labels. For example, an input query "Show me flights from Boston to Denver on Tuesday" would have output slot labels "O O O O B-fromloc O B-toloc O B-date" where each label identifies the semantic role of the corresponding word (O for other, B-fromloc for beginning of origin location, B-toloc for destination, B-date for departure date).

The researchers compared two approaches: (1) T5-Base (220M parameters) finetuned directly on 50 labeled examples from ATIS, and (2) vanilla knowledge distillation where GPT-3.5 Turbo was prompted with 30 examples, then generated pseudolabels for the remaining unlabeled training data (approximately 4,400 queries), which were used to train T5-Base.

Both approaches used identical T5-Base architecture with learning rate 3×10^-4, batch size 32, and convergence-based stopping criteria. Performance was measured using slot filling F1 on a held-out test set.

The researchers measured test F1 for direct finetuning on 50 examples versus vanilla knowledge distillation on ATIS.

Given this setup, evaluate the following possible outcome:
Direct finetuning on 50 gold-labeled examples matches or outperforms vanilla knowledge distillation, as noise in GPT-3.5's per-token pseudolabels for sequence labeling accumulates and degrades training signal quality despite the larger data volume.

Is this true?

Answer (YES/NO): NO